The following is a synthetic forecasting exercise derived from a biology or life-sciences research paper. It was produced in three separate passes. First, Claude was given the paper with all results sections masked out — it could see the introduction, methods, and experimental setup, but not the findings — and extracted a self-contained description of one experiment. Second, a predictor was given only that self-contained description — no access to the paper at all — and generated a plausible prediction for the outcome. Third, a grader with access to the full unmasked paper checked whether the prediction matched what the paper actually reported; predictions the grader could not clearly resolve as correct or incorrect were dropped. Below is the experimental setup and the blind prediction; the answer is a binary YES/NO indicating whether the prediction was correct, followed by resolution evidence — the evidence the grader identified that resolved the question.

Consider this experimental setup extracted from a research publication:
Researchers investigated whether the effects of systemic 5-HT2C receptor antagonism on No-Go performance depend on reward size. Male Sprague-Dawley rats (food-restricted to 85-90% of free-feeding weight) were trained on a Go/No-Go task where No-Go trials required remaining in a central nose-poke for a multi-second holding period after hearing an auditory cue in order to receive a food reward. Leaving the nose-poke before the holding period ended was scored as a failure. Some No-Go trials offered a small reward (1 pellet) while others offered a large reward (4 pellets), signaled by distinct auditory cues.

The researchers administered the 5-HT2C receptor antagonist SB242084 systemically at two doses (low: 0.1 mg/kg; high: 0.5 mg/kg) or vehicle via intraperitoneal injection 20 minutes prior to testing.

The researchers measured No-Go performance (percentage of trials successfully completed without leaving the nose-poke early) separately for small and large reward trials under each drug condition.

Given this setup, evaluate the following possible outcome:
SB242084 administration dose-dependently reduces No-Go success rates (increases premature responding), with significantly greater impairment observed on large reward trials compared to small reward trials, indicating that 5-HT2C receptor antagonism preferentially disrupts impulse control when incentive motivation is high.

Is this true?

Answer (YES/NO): NO